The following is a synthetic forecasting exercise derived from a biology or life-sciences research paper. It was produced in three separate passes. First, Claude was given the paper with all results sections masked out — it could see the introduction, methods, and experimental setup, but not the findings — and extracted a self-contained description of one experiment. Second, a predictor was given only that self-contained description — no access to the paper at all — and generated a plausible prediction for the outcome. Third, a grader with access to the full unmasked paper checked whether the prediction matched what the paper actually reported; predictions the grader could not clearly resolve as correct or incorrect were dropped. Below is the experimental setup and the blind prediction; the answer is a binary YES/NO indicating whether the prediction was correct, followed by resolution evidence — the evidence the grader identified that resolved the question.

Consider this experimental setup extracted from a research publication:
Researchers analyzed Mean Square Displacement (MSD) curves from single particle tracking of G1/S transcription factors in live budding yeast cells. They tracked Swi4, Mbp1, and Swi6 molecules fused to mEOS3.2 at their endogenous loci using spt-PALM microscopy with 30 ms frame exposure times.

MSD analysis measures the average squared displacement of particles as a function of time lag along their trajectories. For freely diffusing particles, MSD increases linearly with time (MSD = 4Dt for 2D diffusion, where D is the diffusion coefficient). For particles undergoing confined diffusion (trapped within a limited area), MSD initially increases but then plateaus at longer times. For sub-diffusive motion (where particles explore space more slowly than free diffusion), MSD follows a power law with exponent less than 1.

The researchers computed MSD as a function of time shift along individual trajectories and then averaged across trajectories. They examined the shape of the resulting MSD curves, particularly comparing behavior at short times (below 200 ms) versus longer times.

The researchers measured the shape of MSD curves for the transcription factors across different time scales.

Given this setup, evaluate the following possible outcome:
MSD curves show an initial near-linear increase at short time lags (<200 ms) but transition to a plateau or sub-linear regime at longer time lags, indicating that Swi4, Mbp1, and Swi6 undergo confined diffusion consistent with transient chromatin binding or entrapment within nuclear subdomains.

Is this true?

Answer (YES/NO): YES